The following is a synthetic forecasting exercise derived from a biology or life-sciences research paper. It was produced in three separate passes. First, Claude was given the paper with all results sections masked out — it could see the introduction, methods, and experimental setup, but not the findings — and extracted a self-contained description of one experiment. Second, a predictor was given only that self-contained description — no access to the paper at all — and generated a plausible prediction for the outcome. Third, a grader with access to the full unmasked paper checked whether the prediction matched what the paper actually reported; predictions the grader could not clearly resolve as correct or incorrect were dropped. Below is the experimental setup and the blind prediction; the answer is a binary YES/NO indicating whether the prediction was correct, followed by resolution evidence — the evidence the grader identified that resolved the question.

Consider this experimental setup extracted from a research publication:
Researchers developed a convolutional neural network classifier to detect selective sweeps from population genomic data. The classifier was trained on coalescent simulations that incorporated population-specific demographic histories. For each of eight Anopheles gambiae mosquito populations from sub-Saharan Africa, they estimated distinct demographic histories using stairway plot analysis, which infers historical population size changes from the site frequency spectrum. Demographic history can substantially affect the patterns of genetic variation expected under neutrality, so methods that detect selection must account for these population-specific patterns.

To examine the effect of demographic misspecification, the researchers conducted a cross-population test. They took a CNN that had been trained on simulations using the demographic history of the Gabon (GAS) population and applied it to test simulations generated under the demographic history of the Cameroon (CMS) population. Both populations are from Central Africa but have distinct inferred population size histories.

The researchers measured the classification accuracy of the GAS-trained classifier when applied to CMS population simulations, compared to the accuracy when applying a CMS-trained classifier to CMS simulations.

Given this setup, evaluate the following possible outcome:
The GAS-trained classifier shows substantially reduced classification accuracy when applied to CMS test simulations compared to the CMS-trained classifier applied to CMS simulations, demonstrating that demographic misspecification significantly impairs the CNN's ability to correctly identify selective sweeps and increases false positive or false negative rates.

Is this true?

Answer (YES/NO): NO